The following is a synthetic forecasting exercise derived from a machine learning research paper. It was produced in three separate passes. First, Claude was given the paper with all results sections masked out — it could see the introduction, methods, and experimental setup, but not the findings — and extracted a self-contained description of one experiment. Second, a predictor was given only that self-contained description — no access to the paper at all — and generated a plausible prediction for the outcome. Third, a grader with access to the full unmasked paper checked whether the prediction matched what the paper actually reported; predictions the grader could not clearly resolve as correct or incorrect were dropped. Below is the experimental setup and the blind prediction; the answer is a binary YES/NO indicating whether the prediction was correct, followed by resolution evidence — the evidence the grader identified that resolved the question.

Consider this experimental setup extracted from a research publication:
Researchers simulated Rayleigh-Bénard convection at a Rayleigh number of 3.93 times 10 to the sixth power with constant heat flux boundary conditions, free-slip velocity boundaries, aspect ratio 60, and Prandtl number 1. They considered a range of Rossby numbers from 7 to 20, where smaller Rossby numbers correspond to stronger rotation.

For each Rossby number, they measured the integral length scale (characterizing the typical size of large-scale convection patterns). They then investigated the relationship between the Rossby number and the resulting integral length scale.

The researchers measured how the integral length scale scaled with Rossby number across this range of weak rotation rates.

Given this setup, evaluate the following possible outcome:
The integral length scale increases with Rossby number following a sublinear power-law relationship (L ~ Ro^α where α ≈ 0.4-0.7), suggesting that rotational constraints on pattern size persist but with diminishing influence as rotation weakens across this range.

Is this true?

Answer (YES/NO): NO